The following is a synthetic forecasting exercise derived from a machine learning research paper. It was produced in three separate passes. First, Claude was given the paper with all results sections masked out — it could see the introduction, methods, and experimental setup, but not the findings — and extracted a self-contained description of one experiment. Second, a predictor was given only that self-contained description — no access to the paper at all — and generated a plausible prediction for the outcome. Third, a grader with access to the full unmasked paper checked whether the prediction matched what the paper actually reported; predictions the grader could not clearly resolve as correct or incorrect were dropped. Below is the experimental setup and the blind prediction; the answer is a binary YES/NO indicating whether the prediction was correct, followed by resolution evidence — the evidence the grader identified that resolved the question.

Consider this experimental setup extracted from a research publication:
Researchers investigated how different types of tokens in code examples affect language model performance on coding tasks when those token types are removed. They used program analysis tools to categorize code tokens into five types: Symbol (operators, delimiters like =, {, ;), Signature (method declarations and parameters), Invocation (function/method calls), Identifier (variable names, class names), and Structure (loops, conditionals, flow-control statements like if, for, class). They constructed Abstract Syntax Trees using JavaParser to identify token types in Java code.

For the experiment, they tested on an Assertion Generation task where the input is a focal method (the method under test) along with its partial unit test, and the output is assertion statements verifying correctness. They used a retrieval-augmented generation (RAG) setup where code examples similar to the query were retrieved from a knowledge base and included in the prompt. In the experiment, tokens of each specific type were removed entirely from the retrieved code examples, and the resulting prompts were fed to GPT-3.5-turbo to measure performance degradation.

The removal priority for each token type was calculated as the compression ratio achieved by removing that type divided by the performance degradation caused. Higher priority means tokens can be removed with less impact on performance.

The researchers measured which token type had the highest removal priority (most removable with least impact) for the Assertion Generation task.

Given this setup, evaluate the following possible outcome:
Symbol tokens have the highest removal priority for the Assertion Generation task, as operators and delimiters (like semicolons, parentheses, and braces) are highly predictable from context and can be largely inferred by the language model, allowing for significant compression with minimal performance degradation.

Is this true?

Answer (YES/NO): NO